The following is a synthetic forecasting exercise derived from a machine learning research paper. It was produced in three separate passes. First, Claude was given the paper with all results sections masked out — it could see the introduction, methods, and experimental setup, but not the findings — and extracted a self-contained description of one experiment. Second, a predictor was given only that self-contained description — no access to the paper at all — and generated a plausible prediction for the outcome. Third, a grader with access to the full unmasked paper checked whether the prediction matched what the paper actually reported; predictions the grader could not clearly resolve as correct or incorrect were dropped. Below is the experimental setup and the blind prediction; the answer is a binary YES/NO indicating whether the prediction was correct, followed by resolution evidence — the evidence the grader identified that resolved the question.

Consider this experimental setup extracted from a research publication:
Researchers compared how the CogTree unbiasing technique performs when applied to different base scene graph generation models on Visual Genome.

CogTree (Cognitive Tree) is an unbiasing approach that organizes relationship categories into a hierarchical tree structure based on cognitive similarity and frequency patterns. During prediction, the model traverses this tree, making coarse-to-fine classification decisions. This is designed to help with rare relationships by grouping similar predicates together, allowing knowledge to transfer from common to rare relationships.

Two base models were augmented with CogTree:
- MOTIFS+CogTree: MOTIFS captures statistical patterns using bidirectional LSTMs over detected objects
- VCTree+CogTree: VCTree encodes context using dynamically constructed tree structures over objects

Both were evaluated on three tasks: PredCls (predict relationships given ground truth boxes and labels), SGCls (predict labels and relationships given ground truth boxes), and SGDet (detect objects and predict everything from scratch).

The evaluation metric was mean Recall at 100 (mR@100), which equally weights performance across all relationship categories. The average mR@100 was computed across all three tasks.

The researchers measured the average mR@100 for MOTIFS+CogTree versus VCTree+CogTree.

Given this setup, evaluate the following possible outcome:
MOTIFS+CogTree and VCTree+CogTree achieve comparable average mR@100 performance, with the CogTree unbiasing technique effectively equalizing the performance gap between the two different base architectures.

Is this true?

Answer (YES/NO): NO